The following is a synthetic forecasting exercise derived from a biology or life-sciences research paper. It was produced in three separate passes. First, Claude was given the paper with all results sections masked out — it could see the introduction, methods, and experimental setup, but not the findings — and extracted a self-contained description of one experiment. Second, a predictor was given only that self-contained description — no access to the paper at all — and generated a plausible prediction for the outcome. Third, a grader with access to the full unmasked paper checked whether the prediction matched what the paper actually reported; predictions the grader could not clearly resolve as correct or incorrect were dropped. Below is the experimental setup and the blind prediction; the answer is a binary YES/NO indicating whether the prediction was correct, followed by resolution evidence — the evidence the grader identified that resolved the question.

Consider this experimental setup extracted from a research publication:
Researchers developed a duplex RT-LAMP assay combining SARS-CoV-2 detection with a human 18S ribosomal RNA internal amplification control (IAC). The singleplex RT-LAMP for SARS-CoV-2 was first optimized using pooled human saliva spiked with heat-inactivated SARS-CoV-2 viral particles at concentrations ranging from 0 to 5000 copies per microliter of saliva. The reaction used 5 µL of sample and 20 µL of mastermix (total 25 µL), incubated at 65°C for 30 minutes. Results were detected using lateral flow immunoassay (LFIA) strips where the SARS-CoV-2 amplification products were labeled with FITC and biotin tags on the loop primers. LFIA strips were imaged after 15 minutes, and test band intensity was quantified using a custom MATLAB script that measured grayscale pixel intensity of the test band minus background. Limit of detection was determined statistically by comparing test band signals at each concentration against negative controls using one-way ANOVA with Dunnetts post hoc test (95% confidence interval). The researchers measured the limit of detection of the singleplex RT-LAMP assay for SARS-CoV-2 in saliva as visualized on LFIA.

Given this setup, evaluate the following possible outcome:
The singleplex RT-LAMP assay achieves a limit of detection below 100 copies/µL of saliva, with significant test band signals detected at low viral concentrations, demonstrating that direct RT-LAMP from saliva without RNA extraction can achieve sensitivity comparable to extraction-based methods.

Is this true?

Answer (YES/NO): NO